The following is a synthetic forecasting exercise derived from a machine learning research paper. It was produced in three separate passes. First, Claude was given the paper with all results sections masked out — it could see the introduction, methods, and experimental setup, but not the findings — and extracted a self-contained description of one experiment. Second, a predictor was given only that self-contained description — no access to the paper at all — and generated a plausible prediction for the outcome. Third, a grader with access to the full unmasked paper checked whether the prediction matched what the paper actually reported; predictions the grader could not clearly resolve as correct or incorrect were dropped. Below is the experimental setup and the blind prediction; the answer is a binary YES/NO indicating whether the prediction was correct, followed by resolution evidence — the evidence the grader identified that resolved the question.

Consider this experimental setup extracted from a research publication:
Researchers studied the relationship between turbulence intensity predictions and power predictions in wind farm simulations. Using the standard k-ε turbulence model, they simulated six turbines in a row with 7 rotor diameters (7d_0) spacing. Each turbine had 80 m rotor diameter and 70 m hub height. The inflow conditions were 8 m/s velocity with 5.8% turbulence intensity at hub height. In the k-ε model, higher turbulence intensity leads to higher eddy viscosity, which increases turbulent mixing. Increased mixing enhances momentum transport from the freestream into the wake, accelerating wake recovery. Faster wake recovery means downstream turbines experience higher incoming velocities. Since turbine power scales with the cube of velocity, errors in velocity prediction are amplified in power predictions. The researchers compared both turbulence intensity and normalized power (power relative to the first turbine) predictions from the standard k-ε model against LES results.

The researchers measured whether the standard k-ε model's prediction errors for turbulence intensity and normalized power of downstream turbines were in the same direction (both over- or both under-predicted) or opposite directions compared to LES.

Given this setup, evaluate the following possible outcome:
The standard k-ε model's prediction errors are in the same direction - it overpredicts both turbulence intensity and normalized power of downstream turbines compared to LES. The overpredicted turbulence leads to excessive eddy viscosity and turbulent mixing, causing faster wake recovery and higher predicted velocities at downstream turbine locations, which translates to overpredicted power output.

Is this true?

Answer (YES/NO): YES